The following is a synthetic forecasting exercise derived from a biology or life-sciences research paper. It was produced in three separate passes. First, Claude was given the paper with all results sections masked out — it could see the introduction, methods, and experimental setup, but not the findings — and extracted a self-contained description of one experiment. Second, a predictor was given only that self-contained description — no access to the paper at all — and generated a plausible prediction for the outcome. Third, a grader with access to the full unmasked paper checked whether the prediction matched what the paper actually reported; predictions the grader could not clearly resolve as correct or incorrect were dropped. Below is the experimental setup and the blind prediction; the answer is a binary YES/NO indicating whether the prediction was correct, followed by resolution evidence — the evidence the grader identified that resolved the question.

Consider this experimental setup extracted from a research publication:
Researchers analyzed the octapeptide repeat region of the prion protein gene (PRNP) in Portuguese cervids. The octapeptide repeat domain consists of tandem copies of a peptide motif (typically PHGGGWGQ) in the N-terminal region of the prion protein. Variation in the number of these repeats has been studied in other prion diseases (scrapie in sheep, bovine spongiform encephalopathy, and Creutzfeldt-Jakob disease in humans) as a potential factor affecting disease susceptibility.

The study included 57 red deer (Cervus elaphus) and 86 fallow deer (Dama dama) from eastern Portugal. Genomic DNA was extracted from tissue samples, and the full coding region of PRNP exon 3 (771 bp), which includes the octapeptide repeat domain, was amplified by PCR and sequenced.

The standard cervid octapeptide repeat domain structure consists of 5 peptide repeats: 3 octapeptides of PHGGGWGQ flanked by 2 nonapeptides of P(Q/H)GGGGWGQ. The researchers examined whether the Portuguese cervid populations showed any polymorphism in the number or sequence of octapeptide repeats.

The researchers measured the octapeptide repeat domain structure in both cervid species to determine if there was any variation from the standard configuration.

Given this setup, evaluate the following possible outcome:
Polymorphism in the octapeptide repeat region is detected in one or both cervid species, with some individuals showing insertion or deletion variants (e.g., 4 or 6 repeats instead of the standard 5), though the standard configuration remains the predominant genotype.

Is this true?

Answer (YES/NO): NO